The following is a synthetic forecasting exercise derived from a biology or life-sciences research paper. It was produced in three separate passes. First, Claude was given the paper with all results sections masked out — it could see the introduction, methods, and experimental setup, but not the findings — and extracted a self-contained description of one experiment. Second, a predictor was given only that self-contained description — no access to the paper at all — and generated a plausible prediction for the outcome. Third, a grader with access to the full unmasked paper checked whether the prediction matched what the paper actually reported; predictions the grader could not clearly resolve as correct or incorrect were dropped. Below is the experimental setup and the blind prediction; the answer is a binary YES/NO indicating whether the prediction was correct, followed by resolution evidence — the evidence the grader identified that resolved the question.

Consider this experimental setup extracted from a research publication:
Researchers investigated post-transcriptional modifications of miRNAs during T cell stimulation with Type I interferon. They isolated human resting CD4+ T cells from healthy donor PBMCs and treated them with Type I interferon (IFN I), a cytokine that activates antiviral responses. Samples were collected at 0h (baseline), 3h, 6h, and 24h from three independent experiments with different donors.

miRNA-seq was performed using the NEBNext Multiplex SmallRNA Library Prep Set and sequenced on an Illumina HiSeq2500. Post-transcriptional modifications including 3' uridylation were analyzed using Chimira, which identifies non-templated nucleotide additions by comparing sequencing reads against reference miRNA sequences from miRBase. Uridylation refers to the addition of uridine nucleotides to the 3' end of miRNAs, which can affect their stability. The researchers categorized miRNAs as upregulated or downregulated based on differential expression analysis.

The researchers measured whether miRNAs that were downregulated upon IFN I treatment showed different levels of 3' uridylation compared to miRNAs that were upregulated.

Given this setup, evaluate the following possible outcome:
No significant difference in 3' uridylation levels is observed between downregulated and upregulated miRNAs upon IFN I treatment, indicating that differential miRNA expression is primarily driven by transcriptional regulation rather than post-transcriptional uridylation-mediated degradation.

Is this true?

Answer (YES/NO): NO